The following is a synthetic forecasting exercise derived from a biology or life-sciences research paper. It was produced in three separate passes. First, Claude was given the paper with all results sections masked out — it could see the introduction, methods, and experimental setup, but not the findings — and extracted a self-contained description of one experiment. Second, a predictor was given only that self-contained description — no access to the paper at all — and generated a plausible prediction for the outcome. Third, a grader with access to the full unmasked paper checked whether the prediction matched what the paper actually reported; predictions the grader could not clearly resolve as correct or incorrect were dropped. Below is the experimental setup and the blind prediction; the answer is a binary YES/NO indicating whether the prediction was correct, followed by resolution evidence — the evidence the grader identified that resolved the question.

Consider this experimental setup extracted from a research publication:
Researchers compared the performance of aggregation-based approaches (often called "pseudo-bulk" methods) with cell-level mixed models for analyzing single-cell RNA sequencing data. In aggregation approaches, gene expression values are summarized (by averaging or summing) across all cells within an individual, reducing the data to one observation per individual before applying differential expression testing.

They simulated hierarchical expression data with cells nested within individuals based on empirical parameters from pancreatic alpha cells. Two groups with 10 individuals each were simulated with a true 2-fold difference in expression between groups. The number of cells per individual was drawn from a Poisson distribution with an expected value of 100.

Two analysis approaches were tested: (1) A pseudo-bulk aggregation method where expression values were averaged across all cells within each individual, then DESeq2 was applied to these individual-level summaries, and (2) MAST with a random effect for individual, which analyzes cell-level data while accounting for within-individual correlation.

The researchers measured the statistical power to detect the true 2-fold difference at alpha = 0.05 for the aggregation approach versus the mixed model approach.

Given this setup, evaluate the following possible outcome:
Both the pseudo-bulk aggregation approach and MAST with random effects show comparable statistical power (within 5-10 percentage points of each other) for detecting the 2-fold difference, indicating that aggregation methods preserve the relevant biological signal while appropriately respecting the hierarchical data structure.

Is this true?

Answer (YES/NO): NO